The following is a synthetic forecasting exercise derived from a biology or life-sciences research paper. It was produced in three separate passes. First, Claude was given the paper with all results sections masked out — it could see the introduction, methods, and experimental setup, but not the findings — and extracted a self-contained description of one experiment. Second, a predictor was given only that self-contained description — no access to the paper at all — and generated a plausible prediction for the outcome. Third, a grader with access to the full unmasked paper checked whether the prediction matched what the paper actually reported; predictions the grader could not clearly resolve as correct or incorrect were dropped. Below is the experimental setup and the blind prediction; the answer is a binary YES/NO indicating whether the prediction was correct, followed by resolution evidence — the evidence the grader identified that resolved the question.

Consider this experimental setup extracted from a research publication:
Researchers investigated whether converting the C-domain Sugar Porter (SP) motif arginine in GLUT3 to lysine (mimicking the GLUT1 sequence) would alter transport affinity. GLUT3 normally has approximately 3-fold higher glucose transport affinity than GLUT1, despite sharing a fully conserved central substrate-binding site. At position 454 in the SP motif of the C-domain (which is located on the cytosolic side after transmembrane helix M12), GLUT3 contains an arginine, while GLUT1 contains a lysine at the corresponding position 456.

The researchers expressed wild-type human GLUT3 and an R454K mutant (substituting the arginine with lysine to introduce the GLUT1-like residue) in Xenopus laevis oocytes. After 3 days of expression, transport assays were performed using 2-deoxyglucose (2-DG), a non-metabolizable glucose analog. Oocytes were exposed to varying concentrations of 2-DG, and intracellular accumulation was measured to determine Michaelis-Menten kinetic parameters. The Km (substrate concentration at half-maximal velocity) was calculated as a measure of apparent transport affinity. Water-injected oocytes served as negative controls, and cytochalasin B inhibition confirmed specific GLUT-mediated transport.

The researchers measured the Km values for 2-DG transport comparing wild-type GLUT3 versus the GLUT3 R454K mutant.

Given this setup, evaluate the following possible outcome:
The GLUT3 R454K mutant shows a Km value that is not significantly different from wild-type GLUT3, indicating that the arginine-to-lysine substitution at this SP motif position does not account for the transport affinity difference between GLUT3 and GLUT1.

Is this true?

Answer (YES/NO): NO